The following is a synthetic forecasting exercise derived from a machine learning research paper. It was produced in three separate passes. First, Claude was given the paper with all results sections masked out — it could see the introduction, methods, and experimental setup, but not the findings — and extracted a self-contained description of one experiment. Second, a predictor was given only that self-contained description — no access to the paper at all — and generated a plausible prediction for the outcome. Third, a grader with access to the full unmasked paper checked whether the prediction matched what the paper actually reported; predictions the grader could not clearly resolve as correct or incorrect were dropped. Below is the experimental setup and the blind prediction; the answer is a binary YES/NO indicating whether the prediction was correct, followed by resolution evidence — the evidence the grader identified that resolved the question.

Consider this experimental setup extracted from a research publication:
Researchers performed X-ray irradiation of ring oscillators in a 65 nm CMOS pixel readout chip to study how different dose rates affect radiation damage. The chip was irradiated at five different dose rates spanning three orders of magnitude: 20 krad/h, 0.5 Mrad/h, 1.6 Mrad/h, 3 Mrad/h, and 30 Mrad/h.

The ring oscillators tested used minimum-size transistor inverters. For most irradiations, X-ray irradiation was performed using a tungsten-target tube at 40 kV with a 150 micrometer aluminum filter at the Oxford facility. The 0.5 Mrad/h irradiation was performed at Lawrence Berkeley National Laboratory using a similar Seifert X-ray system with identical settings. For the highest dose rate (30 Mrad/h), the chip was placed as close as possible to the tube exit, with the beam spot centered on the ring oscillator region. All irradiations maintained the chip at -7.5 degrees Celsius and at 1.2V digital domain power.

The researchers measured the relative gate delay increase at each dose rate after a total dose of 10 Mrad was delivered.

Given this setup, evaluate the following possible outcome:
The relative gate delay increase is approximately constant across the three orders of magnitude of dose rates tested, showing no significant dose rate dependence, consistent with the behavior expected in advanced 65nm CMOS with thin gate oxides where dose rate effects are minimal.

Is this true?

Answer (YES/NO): NO